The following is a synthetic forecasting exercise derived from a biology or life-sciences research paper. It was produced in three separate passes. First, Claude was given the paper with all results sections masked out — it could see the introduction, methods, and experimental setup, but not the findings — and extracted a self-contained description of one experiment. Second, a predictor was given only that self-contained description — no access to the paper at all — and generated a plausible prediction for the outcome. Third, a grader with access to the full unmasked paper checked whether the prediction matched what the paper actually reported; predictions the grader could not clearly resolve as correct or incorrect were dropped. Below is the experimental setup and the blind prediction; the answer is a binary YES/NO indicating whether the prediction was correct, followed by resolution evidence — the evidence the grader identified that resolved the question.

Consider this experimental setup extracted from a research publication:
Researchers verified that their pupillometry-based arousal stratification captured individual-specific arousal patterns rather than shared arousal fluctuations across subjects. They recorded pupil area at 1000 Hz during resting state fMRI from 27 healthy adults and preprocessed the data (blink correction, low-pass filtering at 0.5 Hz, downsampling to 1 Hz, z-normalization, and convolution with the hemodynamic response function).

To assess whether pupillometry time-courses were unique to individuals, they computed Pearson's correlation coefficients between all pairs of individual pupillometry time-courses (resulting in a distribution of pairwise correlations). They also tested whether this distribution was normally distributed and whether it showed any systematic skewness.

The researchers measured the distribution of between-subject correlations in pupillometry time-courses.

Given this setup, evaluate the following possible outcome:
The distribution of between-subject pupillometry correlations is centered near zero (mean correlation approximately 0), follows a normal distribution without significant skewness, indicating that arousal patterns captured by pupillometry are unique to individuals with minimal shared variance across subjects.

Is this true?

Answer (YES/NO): NO